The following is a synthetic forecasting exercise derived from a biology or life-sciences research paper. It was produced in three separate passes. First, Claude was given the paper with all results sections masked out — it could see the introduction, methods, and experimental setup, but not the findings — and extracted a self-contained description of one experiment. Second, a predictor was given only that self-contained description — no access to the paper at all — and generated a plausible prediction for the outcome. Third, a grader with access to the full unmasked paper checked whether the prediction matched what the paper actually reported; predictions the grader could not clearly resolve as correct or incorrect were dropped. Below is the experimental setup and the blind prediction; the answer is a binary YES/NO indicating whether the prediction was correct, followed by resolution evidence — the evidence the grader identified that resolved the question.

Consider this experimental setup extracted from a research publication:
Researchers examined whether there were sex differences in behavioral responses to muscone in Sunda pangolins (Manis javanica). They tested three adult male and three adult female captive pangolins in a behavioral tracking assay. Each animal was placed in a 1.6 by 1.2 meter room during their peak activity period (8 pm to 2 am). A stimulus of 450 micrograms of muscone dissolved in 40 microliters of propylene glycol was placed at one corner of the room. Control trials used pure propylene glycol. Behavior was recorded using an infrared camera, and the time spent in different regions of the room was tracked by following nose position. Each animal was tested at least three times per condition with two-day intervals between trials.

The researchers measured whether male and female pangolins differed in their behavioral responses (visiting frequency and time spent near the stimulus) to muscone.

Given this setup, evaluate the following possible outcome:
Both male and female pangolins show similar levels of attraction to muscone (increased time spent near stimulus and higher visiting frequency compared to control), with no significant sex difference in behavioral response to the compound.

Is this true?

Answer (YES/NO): NO